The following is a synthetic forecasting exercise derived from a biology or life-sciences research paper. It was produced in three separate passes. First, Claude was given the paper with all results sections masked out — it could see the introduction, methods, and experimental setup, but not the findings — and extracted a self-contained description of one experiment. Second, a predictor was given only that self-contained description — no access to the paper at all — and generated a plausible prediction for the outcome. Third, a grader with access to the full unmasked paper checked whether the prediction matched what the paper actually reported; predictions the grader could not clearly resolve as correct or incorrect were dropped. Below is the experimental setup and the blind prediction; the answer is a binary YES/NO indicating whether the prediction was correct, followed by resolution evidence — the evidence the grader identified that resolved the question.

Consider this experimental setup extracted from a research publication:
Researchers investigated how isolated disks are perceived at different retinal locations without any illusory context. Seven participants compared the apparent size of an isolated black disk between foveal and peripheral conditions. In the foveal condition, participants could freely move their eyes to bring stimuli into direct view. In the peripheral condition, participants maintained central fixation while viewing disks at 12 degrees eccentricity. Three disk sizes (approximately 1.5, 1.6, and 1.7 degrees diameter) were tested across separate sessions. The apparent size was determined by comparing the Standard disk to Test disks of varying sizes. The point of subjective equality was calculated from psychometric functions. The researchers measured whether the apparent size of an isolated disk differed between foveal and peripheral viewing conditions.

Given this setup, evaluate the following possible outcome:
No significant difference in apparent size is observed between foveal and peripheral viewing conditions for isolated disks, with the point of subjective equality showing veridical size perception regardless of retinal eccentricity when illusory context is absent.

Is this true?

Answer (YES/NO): NO